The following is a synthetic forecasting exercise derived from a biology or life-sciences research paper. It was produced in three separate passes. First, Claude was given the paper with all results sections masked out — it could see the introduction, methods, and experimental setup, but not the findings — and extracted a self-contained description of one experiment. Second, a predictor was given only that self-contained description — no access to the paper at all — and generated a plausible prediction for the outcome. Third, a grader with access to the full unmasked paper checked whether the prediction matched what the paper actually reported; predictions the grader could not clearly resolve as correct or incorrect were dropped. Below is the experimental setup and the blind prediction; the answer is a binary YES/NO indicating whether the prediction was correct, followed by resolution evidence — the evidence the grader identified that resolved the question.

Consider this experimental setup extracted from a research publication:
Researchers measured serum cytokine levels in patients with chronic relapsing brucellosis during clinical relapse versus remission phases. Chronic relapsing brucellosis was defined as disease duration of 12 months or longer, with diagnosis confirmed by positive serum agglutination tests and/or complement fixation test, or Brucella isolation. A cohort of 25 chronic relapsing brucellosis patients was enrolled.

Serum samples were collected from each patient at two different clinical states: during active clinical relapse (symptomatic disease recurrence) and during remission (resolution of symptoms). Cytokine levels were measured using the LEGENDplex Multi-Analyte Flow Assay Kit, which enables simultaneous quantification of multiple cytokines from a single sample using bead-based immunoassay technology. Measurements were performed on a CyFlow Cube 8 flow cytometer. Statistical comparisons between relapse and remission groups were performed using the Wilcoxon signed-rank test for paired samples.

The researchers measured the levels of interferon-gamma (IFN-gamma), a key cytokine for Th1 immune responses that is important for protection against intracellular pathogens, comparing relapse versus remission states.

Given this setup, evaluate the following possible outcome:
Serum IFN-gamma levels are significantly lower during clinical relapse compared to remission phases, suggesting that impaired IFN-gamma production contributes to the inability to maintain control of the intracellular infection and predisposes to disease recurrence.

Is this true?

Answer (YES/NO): NO